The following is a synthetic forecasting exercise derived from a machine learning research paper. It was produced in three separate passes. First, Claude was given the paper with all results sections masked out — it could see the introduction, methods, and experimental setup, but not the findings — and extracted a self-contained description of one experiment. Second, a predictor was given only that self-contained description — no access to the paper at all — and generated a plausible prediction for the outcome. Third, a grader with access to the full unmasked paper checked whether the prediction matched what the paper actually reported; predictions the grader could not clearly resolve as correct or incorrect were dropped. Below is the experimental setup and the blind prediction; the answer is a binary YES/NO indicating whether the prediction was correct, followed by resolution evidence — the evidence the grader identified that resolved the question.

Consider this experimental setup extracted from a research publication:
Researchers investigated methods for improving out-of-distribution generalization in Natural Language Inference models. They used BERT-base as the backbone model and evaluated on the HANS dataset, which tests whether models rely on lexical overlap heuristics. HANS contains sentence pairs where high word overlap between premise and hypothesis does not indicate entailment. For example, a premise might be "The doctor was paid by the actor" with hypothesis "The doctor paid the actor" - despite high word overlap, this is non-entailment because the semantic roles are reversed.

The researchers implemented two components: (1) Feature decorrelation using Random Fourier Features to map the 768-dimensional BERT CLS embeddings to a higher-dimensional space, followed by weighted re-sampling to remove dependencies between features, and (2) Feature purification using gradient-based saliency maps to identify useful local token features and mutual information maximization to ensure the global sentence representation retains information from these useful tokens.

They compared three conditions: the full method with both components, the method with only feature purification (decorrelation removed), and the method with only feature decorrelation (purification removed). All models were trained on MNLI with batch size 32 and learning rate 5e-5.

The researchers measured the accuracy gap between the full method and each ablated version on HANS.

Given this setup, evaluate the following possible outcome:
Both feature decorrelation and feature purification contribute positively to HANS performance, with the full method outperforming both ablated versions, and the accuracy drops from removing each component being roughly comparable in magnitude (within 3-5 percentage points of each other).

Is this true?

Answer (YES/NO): NO